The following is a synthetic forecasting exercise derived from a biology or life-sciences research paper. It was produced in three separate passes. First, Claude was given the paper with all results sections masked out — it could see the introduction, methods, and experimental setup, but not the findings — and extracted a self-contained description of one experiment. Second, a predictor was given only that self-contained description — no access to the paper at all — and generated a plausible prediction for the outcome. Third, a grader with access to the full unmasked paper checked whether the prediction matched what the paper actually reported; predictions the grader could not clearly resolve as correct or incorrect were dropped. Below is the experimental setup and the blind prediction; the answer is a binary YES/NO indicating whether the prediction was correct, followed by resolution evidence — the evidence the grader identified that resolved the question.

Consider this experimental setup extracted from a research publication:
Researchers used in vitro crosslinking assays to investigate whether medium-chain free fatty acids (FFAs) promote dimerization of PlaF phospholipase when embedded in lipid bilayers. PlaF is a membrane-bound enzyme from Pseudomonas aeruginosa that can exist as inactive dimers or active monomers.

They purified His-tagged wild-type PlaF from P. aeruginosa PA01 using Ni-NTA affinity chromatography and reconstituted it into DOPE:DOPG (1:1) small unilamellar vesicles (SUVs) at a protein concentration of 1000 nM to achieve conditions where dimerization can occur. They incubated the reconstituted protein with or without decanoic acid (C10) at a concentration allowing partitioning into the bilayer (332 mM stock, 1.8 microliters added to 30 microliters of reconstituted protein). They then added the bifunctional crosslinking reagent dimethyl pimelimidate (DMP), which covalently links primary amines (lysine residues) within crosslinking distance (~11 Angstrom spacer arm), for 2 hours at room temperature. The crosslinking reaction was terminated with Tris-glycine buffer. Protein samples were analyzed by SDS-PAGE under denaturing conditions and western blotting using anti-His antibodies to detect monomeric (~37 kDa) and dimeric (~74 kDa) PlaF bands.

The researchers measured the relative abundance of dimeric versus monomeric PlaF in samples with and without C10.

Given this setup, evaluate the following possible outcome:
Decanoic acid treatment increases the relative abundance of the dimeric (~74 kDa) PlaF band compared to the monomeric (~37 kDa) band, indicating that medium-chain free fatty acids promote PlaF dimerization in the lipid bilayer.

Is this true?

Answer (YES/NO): YES